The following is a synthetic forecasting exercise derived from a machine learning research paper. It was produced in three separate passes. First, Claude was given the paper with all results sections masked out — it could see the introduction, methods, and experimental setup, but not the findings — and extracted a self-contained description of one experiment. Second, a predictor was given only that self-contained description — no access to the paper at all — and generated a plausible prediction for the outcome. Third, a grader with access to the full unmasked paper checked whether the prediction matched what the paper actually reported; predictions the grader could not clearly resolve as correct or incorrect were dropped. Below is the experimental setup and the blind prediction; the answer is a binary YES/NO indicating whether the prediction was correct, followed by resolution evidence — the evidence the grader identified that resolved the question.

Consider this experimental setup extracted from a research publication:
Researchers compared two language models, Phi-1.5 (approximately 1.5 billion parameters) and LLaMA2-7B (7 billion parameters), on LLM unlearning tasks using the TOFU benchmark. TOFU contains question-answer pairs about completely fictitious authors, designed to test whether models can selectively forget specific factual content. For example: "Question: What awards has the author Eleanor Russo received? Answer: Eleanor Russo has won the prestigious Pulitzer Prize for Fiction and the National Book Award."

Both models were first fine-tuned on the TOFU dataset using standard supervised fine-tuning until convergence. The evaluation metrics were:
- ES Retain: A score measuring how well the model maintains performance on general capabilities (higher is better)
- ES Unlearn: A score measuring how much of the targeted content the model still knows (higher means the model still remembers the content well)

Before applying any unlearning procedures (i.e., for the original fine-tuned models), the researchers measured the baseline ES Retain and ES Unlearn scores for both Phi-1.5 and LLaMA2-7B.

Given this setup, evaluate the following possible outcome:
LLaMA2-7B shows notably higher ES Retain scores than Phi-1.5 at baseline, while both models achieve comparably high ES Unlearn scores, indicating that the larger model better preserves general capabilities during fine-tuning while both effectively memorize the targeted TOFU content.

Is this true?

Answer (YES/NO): NO